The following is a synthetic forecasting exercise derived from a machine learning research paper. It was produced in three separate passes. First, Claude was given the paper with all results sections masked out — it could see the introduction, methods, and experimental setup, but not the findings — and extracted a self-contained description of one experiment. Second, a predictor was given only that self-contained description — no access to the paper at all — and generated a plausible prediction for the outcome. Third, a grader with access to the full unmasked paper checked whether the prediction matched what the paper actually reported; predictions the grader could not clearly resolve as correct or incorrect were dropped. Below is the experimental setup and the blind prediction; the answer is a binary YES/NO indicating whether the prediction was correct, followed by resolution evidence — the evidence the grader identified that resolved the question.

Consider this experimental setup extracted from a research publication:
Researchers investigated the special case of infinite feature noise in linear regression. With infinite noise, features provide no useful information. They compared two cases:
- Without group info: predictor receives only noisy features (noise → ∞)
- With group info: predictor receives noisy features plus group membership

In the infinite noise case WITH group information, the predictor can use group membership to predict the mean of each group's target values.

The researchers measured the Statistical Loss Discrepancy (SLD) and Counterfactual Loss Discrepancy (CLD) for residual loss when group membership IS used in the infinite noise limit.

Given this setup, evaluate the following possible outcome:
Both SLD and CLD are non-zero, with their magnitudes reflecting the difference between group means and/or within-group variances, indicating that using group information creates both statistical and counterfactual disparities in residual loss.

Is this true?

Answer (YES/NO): NO